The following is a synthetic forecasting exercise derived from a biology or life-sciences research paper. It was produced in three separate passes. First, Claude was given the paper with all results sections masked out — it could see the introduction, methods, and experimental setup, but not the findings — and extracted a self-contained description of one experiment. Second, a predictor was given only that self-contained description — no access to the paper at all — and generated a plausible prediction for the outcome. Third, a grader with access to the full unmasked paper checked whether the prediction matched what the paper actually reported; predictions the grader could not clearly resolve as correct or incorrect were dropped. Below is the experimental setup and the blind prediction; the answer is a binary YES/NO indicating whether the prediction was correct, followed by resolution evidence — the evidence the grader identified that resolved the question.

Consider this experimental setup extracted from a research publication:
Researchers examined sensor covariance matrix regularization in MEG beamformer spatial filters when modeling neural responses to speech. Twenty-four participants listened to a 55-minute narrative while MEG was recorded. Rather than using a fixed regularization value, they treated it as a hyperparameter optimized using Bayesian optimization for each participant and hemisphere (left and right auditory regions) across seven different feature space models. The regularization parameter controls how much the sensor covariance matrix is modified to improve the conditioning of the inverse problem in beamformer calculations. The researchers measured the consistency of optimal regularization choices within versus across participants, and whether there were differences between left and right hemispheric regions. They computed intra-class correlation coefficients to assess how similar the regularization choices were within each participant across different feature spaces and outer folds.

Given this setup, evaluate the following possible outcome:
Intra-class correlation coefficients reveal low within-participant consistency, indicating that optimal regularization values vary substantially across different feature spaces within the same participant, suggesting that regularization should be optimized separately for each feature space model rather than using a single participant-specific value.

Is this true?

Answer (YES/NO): NO